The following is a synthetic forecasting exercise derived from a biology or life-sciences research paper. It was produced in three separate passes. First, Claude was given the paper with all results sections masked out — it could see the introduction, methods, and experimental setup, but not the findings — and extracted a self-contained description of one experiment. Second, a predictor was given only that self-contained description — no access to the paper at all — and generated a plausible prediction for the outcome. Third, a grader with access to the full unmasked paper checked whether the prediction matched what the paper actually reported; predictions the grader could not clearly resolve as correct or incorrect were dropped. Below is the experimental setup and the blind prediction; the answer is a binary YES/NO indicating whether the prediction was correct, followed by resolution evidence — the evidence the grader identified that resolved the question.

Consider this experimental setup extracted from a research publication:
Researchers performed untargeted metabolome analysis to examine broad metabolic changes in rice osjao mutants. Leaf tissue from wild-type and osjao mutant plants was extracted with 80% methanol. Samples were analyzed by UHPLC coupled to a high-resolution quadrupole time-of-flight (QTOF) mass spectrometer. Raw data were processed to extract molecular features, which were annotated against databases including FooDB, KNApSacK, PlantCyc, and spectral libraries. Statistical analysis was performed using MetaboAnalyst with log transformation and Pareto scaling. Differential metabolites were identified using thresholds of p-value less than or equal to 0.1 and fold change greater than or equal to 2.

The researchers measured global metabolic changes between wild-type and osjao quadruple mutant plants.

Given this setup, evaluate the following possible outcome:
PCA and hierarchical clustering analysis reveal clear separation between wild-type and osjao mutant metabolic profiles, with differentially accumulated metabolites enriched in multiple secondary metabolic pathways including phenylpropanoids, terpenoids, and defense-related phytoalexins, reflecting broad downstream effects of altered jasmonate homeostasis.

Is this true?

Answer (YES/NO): NO